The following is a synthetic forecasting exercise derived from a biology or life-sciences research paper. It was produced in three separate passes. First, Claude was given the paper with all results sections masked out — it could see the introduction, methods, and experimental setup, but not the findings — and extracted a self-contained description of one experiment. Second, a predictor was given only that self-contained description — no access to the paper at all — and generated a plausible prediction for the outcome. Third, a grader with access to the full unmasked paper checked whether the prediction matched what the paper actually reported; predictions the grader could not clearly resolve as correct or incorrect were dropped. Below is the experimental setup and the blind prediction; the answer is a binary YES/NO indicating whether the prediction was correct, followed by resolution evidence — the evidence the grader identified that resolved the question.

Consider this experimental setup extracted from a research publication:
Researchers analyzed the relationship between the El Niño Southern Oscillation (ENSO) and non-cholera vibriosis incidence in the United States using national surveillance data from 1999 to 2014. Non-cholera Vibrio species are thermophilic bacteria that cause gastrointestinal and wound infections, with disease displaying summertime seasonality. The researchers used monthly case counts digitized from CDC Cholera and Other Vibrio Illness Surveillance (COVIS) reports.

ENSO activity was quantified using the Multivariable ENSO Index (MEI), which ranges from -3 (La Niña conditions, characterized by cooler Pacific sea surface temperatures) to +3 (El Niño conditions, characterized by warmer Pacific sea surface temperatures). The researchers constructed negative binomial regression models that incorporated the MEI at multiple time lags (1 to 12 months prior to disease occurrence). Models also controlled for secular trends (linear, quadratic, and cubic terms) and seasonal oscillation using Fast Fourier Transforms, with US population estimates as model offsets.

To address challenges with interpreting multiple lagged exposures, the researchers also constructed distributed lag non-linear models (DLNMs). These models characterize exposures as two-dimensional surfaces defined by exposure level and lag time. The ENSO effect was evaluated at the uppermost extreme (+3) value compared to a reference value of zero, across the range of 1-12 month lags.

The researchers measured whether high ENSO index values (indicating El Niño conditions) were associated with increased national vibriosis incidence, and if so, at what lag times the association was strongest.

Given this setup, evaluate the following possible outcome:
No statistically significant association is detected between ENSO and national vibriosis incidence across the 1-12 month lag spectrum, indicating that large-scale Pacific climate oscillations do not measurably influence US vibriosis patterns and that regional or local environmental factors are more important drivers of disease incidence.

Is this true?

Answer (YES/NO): NO